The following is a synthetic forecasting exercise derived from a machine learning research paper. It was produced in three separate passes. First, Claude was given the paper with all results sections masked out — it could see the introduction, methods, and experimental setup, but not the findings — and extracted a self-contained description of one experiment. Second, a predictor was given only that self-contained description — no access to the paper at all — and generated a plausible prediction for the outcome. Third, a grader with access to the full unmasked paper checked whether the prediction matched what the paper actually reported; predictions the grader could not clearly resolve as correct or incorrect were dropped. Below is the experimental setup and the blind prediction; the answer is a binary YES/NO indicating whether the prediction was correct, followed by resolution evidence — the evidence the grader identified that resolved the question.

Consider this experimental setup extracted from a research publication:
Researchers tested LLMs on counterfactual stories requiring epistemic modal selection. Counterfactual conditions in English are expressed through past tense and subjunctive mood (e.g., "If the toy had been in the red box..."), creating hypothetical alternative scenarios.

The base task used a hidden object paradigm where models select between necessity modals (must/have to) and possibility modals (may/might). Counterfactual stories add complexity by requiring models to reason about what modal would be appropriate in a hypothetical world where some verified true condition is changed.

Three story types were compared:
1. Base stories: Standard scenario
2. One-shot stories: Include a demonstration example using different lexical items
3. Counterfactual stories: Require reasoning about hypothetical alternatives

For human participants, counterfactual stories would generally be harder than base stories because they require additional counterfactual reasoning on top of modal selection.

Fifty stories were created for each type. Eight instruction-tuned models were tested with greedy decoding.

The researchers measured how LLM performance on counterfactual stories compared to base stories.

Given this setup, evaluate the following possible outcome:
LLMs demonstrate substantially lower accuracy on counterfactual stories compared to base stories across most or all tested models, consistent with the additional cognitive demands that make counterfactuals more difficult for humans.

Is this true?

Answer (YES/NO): NO